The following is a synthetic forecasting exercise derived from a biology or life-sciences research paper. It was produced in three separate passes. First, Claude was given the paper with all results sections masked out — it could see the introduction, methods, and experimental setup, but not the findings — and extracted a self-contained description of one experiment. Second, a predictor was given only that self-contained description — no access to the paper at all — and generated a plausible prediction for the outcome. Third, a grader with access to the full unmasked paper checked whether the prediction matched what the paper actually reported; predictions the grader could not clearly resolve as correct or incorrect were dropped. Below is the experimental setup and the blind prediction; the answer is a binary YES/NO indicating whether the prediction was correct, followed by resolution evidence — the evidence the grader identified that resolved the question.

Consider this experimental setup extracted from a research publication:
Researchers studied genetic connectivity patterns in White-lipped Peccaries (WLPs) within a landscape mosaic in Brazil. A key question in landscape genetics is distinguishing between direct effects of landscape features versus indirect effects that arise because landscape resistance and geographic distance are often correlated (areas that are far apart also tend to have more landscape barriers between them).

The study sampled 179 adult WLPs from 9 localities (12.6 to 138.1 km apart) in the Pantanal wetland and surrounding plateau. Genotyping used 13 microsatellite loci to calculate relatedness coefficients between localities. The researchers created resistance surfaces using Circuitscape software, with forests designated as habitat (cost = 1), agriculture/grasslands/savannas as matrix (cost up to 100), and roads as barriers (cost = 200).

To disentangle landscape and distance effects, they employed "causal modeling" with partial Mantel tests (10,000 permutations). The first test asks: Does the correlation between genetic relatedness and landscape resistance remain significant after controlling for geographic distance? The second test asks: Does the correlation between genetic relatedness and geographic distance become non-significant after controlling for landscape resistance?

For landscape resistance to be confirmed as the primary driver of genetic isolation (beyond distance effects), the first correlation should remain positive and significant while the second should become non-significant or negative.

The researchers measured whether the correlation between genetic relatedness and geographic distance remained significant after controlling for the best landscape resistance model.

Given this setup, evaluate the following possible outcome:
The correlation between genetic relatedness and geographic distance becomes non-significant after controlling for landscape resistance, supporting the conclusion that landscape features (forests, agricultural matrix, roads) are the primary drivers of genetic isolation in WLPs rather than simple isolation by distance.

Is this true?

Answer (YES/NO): YES